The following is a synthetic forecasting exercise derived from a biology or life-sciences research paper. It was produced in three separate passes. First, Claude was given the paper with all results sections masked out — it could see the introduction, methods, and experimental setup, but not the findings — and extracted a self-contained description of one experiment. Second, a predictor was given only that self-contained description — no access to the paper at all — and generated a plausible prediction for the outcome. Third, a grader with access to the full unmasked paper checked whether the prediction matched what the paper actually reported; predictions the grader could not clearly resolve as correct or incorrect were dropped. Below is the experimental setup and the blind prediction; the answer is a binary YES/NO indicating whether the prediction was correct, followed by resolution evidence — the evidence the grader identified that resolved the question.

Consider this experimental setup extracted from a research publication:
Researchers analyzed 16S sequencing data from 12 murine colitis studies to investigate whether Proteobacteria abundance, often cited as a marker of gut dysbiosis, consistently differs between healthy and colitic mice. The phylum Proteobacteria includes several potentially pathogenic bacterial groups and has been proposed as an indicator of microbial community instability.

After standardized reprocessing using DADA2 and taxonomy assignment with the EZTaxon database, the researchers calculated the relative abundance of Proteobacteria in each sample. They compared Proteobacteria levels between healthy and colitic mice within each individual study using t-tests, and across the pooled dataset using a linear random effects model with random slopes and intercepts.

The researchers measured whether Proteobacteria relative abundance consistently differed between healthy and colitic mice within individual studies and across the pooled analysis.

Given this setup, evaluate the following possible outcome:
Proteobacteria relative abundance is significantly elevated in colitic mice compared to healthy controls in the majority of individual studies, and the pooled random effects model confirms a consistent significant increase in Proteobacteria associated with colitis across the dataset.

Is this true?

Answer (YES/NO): NO